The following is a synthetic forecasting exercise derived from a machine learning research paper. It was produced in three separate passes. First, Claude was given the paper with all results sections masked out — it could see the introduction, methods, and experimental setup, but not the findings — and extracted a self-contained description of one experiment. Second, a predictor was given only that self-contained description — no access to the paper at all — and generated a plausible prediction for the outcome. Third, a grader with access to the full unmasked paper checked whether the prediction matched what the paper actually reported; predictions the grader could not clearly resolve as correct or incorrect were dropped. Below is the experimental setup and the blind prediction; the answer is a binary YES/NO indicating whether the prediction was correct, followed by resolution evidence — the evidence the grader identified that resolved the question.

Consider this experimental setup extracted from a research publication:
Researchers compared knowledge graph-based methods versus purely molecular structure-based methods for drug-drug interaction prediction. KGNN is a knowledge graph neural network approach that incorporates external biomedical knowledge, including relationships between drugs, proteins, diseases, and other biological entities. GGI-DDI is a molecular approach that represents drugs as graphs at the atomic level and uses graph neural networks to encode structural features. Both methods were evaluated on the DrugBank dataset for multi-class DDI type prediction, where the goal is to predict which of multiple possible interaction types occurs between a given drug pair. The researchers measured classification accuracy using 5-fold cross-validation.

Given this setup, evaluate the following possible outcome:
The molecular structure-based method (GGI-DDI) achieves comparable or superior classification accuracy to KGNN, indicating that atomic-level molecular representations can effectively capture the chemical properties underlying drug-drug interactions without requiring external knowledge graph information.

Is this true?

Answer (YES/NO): NO